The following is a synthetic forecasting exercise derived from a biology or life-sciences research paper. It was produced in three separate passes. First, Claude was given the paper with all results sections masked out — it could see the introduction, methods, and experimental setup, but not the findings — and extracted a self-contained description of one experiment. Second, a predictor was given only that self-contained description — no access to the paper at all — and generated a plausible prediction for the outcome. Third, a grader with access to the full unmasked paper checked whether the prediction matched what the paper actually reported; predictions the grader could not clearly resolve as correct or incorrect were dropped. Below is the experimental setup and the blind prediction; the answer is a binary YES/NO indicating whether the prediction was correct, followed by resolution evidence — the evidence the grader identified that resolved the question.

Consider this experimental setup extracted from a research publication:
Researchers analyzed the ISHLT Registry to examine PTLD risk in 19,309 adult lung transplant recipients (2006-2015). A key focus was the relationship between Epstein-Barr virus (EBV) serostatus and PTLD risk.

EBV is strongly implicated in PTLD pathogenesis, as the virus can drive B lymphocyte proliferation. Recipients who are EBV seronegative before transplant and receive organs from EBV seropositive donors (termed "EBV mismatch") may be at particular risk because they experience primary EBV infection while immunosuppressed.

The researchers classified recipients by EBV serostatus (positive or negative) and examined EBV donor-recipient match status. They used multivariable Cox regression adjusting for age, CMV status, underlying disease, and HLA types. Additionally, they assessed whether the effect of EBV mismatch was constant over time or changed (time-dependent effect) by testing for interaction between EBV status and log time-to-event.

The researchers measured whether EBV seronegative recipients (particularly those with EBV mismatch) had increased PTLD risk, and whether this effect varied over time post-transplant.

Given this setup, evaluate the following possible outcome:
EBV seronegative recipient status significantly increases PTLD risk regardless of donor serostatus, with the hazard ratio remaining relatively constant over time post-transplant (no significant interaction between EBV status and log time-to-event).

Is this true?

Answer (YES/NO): NO